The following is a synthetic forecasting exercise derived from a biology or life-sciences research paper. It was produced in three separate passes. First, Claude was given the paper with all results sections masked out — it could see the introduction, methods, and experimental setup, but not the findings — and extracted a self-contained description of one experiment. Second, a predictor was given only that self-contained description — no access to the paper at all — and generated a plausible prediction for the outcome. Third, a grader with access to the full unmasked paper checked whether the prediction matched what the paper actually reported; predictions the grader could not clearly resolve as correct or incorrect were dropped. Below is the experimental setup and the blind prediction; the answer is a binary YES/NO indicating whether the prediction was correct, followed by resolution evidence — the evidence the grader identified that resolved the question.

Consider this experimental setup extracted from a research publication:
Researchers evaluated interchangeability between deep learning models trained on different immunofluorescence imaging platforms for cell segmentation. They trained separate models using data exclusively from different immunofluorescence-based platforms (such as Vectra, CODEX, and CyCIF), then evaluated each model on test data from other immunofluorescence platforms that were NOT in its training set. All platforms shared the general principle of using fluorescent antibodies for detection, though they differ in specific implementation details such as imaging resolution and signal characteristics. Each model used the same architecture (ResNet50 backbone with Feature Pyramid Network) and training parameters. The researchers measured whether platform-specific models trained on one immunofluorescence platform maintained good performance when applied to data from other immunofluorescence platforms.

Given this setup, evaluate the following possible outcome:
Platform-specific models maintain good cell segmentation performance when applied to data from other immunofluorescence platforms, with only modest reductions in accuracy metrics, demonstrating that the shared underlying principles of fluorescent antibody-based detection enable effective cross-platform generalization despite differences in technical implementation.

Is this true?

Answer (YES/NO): YES